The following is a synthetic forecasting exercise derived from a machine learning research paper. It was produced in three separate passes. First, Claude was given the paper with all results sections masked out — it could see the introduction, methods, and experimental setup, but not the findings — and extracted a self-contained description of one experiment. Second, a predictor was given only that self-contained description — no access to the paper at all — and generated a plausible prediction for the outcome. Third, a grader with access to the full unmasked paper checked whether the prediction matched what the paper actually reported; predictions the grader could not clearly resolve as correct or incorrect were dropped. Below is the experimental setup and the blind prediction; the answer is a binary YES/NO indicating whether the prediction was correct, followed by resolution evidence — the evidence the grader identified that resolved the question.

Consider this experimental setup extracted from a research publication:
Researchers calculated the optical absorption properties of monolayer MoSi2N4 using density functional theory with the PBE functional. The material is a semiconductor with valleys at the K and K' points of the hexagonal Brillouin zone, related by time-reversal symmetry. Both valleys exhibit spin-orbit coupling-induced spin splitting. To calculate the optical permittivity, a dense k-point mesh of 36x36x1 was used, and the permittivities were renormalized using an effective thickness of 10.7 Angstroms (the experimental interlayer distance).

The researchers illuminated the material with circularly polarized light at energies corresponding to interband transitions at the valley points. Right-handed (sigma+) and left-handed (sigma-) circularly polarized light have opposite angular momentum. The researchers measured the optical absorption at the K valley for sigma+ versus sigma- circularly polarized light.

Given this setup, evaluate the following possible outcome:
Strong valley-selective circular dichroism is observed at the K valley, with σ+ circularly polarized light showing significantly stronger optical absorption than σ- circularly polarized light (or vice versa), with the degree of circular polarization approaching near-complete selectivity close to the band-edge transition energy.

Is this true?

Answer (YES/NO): YES